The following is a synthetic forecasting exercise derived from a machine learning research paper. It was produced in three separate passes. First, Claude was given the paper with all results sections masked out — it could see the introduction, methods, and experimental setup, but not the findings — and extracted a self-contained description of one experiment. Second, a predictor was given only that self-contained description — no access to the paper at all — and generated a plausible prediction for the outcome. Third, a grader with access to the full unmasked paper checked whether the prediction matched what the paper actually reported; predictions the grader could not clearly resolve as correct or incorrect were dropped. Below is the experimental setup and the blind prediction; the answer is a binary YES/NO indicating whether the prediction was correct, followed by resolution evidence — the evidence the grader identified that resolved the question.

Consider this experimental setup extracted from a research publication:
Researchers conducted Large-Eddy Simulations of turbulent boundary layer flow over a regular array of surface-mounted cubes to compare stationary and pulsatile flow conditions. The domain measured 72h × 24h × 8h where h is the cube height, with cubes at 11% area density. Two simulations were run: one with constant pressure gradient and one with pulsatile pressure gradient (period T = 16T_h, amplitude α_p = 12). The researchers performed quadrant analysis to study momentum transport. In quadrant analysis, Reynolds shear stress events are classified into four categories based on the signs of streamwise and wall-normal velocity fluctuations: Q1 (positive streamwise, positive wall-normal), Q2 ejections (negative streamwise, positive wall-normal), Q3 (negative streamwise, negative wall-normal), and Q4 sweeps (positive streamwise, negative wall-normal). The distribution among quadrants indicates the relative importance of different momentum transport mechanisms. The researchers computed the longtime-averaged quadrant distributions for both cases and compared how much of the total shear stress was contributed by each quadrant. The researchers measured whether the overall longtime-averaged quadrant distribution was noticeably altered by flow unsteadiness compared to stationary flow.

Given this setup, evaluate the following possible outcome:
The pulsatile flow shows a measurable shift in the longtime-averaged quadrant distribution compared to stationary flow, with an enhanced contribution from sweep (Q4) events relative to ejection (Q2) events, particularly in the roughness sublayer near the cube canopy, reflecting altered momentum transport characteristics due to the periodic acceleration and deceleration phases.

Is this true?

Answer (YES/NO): NO